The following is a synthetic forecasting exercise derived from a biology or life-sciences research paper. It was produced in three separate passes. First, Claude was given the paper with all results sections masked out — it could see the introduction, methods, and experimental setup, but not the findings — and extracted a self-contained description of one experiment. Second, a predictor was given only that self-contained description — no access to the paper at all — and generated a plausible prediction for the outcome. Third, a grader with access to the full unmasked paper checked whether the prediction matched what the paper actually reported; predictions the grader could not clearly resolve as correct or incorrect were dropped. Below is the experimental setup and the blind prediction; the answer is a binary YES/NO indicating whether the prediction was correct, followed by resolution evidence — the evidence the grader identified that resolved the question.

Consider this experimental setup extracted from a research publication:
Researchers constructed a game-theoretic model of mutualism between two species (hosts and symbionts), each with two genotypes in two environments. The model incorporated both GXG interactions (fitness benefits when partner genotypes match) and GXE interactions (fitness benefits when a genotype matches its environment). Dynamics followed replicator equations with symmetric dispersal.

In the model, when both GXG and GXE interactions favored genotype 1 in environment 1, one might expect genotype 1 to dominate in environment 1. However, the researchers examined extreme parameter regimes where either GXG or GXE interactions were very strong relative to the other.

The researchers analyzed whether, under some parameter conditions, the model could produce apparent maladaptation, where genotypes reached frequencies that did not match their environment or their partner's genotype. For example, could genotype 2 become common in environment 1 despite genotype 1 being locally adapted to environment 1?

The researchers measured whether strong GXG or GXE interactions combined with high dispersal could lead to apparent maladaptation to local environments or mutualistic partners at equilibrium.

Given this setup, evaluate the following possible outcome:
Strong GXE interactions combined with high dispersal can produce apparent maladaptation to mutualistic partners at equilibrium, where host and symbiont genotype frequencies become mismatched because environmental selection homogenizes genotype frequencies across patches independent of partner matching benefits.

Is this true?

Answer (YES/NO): NO